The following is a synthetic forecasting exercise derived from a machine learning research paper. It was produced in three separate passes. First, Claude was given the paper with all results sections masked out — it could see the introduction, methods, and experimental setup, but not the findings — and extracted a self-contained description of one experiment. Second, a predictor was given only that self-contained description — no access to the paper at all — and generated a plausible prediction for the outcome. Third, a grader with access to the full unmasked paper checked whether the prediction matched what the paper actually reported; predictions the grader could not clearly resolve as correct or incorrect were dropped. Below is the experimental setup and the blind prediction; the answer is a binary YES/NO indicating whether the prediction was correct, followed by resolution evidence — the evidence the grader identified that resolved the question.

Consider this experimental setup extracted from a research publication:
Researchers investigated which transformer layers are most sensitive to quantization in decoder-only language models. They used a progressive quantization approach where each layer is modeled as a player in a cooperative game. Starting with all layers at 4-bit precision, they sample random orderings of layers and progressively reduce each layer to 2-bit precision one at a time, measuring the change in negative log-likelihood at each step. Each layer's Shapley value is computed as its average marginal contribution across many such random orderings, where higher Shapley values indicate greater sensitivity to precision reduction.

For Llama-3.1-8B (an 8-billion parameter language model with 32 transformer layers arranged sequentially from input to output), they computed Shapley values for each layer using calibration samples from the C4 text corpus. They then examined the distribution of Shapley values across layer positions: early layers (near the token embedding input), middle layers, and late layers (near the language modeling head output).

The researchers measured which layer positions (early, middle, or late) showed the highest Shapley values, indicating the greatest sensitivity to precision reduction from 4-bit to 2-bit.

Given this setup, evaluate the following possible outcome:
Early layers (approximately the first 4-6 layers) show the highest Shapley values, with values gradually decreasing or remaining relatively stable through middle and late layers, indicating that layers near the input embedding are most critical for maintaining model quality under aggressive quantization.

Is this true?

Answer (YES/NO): NO